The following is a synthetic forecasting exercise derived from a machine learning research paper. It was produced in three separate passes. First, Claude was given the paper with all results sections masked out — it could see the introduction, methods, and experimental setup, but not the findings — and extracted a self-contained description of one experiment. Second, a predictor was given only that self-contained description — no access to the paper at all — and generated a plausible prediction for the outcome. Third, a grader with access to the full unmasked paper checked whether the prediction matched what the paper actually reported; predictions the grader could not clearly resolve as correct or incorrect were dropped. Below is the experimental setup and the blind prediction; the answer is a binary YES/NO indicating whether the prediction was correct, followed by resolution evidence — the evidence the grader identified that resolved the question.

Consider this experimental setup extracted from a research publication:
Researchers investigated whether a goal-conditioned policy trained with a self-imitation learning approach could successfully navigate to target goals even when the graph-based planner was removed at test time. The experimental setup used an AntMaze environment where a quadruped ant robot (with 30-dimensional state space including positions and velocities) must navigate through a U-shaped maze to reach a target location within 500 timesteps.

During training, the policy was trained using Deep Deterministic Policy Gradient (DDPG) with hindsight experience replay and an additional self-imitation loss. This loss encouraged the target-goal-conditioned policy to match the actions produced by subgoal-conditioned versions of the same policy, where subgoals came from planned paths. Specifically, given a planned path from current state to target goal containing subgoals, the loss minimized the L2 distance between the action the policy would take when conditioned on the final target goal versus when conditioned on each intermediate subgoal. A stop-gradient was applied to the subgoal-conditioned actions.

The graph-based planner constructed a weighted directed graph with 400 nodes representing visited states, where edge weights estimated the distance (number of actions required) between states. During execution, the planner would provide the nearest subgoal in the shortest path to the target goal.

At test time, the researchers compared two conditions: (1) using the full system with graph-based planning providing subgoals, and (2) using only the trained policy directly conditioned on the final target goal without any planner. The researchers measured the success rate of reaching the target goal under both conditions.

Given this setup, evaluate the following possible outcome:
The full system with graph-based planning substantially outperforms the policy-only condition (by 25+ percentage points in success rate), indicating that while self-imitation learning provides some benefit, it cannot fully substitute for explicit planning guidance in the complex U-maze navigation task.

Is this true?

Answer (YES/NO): NO